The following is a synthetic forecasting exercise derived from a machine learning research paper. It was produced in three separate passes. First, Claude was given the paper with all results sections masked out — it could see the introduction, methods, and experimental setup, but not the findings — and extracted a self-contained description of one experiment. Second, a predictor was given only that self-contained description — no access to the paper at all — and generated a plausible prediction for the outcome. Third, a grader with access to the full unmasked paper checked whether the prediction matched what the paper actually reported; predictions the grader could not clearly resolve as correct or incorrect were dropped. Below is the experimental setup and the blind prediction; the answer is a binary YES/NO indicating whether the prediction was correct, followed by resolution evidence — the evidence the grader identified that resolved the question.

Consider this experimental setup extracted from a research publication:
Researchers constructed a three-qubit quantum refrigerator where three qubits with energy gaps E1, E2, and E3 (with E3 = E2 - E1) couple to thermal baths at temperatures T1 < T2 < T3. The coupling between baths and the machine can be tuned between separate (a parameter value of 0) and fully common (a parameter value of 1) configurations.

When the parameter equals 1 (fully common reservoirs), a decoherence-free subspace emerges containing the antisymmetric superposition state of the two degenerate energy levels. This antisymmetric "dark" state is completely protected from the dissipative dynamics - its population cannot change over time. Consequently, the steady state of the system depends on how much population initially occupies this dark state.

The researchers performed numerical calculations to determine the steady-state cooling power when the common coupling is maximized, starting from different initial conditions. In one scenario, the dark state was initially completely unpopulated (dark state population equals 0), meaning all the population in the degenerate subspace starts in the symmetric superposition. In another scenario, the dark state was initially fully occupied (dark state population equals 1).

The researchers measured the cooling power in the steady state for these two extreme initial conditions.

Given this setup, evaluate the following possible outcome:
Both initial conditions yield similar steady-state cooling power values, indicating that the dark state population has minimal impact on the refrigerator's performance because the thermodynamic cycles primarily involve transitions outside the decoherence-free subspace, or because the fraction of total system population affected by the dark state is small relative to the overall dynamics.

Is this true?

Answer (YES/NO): NO